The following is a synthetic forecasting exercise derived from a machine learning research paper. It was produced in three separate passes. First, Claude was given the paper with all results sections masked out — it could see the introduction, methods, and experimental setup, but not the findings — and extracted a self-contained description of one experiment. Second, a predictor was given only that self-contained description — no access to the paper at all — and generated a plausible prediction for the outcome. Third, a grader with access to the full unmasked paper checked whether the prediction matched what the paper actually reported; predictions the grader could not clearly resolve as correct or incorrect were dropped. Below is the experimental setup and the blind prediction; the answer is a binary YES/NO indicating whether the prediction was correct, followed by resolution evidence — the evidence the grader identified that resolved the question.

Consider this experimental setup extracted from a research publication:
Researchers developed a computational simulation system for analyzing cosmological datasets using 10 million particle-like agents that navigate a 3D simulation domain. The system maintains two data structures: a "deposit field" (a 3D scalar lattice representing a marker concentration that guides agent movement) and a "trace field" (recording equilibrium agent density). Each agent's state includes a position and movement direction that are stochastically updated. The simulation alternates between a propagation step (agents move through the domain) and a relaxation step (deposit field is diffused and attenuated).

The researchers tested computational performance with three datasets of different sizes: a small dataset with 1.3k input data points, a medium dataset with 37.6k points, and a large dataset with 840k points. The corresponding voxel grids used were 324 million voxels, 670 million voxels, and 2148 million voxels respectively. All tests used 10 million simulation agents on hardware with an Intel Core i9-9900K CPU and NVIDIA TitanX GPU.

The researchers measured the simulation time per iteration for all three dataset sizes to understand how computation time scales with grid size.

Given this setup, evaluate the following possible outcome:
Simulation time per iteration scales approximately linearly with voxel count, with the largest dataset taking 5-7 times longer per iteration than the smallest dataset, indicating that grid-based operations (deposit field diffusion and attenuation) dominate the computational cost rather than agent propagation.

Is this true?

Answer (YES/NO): NO